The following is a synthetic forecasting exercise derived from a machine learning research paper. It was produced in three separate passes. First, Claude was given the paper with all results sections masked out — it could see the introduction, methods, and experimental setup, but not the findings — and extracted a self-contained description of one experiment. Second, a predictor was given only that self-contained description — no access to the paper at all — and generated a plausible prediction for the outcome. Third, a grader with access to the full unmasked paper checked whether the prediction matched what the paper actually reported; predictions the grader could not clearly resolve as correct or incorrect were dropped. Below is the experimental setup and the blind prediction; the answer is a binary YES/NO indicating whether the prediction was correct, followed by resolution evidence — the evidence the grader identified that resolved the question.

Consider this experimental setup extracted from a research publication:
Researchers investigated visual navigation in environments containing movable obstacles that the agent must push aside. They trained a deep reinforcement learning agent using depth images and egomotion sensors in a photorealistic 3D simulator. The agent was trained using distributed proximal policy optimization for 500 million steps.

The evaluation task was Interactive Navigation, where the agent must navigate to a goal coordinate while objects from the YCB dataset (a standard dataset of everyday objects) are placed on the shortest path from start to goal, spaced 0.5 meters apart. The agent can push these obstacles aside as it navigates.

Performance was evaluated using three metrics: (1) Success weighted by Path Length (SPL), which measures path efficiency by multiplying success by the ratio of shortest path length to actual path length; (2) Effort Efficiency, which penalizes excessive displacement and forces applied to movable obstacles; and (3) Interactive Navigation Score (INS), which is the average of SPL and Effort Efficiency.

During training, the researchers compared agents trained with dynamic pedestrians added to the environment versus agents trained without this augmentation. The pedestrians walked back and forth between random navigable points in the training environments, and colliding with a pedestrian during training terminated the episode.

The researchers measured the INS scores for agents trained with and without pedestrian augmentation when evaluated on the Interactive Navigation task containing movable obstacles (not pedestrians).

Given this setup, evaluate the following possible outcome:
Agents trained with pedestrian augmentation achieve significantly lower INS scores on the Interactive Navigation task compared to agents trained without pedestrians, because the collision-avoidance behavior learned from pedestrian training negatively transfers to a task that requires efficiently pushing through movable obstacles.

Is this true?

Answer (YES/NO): NO